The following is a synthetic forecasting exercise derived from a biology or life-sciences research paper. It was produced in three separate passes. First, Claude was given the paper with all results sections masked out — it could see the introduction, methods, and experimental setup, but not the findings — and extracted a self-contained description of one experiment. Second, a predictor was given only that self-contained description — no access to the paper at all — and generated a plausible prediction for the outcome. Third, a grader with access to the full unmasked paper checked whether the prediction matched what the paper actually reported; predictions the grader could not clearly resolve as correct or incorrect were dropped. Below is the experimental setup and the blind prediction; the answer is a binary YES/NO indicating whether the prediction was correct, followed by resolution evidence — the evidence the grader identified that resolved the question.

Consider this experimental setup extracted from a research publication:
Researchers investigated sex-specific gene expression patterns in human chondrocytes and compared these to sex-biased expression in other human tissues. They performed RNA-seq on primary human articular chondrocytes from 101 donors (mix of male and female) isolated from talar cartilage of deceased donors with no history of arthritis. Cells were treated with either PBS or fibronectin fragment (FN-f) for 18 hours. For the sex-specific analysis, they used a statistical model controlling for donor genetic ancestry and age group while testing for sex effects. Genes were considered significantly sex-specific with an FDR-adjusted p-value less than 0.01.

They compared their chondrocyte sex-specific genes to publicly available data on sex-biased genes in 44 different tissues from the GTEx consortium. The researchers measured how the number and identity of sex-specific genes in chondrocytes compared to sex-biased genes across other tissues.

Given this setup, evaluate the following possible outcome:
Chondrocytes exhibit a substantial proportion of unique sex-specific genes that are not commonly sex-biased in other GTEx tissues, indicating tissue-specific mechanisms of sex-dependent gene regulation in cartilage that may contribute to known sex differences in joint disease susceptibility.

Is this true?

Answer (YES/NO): YES